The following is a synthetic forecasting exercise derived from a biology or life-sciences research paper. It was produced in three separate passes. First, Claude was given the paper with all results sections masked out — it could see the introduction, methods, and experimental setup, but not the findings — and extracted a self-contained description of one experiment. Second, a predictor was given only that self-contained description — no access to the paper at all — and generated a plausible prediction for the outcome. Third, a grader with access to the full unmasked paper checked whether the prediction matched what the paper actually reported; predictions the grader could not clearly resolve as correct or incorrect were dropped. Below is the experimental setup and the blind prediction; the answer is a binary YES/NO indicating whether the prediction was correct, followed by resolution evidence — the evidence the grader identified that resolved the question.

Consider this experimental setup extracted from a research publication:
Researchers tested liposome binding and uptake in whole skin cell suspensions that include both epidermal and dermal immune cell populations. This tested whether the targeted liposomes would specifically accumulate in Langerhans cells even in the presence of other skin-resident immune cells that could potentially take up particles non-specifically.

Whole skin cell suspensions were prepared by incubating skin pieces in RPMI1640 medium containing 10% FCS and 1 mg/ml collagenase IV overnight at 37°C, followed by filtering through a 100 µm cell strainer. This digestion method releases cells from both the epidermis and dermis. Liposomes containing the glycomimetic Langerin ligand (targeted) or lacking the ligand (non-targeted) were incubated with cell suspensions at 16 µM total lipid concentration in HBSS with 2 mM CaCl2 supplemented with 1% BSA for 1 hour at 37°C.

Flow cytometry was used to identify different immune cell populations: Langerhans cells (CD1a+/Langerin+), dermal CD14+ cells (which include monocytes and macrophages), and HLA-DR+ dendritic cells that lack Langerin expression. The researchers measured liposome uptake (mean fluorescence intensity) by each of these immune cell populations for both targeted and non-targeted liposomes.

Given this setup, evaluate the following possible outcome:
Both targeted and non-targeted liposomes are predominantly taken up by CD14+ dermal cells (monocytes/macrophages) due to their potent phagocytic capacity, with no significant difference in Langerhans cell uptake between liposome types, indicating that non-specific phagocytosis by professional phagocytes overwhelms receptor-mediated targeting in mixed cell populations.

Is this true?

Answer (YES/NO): NO